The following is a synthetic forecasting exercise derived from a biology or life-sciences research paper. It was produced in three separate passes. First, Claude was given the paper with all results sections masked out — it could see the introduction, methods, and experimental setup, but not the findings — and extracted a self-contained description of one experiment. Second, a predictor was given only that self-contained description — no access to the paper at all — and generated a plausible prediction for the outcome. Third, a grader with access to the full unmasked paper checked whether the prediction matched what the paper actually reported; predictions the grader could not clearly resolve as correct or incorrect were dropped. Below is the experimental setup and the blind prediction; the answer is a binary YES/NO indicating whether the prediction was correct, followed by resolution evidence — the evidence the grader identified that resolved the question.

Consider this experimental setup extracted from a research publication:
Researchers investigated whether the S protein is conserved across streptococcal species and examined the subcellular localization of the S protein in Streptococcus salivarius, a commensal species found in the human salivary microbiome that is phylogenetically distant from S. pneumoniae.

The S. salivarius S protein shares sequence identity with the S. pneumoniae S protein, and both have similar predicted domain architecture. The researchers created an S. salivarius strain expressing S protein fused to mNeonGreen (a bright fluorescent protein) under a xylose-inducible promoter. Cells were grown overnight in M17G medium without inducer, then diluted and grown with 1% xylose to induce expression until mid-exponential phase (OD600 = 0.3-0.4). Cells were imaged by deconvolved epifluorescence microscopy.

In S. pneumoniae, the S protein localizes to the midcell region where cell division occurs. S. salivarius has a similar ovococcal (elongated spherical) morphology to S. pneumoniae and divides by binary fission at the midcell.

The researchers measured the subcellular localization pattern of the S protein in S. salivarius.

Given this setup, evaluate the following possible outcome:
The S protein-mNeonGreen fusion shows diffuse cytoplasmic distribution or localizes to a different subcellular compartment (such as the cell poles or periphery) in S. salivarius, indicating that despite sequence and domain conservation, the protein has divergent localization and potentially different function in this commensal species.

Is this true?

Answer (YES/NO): NO